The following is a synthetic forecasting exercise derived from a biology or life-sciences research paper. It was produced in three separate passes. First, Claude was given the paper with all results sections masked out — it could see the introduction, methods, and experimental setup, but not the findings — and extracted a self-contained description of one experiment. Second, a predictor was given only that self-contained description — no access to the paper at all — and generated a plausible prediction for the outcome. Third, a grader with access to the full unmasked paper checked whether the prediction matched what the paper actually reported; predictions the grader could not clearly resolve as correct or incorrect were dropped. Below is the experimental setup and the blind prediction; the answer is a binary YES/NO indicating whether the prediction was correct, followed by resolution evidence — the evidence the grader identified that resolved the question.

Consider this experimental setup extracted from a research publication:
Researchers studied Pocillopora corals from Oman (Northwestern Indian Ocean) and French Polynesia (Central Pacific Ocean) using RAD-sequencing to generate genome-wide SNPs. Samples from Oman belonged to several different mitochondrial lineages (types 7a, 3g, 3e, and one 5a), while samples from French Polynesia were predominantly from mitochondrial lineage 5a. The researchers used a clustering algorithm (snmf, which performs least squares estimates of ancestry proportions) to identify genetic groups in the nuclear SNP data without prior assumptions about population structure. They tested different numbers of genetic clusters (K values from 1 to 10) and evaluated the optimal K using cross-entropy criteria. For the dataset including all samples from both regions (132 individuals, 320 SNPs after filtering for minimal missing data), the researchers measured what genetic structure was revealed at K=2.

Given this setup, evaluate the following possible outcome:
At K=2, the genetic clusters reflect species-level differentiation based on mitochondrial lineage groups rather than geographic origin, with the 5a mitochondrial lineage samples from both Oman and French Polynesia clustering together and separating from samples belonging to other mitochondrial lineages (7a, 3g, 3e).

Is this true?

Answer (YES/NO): NO